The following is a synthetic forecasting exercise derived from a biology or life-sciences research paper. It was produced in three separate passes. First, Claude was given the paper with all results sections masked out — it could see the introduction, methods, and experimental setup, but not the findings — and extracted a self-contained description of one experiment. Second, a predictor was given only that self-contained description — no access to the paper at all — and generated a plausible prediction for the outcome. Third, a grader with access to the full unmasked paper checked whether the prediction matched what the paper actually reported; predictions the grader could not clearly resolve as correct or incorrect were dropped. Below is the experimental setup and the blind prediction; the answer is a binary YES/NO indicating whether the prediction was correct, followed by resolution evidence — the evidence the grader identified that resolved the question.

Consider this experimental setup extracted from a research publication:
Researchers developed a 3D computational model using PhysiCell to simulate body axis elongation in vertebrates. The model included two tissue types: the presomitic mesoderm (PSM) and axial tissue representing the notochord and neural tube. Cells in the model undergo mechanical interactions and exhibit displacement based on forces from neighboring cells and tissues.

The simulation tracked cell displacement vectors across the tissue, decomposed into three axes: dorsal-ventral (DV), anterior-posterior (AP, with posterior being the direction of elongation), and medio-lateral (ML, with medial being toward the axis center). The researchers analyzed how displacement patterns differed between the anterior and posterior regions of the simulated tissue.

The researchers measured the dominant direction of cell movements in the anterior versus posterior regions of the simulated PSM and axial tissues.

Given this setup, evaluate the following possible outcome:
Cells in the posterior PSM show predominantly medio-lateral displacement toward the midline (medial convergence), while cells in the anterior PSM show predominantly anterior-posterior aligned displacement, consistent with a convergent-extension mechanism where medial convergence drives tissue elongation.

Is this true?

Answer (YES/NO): NO